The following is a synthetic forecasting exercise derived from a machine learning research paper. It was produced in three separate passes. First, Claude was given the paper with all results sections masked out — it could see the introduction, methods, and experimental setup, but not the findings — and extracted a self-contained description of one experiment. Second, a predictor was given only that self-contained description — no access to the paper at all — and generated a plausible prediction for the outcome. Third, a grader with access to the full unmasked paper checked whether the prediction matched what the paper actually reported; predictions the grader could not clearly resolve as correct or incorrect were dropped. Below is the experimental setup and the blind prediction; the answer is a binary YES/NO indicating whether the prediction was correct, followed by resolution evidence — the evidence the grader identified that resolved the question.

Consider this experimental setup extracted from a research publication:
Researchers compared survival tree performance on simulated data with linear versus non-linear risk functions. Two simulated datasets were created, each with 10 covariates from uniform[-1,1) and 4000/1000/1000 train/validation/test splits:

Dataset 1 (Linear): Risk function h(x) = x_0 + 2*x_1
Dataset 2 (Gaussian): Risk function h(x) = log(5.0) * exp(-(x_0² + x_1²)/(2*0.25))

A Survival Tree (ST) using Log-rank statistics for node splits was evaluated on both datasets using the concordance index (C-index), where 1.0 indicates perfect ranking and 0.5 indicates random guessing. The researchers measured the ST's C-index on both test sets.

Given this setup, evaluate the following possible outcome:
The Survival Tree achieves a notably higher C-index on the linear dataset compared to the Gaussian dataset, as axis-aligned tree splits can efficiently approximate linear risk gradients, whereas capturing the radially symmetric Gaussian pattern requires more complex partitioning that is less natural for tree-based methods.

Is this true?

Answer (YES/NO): YES